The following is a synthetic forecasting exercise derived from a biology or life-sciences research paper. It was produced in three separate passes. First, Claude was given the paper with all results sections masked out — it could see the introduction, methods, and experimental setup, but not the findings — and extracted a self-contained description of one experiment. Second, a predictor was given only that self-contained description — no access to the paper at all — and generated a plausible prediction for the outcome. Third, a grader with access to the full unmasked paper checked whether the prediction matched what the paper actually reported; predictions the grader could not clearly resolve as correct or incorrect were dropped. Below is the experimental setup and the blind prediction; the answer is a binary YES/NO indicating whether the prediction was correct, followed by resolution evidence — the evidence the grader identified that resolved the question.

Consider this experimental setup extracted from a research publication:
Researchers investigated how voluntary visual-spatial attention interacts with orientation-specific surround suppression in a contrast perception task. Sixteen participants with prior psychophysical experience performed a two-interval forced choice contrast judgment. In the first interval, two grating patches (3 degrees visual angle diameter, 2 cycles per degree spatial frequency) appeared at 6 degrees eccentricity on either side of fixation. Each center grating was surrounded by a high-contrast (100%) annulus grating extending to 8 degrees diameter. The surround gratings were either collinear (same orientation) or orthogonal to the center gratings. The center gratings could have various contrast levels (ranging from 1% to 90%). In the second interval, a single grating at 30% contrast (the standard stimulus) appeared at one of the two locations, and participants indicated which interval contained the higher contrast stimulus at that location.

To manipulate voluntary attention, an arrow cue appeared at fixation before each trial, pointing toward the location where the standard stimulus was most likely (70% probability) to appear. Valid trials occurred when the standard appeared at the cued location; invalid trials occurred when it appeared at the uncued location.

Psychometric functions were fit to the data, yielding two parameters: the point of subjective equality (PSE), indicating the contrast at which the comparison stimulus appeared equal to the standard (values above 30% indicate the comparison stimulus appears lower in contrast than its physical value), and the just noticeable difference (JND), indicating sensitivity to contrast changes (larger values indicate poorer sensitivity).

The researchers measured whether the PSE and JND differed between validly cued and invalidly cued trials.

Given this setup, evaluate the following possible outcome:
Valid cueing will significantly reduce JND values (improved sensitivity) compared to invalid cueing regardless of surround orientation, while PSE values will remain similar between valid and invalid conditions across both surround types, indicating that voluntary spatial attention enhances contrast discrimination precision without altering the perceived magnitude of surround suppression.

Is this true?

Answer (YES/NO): YES